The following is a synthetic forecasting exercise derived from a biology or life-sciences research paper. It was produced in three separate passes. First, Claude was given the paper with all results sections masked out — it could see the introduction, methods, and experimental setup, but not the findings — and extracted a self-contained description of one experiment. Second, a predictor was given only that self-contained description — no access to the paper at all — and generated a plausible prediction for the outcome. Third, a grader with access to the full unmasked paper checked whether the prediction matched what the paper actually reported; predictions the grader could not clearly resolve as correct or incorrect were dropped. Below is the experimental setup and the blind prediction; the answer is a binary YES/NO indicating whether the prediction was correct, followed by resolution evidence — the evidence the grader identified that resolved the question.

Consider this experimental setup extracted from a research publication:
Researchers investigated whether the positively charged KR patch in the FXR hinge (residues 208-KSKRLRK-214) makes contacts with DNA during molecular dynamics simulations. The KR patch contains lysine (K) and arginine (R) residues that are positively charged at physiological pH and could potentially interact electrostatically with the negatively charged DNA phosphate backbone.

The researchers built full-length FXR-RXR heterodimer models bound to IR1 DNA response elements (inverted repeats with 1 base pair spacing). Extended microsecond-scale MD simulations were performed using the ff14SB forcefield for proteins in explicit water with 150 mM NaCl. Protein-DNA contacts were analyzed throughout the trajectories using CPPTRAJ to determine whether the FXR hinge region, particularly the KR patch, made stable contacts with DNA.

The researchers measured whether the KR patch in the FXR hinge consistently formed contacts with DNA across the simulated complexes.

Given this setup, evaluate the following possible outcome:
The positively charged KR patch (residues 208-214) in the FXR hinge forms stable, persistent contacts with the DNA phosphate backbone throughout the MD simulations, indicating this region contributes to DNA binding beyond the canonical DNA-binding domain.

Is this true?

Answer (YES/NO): YES